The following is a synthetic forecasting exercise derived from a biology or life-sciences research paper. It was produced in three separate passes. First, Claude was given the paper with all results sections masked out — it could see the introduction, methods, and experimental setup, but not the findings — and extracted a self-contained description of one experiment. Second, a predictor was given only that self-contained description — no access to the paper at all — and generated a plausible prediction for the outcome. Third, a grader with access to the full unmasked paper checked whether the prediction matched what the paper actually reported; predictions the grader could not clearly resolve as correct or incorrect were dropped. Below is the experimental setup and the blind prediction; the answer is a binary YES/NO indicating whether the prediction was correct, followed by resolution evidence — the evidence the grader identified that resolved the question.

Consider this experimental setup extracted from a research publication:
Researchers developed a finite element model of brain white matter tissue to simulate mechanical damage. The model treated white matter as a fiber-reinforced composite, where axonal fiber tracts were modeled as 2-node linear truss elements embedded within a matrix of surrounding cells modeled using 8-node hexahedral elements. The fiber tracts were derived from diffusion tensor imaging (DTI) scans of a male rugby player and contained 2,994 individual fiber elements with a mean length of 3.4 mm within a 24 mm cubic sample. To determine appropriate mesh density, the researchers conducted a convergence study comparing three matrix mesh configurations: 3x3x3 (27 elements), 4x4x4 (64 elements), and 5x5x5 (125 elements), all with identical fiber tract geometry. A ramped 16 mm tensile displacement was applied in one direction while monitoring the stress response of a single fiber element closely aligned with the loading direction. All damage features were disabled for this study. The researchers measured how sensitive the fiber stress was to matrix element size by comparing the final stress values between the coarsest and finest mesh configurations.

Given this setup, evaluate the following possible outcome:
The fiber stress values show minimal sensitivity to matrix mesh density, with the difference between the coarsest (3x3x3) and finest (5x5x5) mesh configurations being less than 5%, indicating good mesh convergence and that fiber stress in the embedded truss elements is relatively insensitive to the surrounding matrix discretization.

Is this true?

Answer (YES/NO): YES